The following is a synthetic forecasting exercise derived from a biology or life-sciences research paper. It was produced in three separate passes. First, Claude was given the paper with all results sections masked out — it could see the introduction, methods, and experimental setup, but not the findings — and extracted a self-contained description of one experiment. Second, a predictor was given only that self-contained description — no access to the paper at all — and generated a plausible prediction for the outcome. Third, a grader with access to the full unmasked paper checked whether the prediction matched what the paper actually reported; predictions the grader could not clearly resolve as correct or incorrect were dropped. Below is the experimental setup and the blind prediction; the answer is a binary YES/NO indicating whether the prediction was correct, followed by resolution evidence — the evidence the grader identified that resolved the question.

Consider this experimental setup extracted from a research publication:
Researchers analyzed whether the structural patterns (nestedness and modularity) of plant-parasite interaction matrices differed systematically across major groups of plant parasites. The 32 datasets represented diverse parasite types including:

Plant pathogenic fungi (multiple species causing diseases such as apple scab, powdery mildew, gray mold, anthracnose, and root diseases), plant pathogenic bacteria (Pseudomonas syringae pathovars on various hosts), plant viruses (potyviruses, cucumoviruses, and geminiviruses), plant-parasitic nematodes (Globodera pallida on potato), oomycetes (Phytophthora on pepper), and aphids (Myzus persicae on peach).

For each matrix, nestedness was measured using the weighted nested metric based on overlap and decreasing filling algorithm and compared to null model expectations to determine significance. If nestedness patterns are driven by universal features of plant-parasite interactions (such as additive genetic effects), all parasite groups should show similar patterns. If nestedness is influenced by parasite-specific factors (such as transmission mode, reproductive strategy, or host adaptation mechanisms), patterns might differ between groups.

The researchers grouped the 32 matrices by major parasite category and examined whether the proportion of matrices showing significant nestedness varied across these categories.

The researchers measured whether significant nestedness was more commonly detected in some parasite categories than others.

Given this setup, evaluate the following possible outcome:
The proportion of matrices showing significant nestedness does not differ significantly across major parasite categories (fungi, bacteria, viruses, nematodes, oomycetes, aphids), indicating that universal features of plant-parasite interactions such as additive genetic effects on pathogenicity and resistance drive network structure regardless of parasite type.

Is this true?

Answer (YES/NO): YES